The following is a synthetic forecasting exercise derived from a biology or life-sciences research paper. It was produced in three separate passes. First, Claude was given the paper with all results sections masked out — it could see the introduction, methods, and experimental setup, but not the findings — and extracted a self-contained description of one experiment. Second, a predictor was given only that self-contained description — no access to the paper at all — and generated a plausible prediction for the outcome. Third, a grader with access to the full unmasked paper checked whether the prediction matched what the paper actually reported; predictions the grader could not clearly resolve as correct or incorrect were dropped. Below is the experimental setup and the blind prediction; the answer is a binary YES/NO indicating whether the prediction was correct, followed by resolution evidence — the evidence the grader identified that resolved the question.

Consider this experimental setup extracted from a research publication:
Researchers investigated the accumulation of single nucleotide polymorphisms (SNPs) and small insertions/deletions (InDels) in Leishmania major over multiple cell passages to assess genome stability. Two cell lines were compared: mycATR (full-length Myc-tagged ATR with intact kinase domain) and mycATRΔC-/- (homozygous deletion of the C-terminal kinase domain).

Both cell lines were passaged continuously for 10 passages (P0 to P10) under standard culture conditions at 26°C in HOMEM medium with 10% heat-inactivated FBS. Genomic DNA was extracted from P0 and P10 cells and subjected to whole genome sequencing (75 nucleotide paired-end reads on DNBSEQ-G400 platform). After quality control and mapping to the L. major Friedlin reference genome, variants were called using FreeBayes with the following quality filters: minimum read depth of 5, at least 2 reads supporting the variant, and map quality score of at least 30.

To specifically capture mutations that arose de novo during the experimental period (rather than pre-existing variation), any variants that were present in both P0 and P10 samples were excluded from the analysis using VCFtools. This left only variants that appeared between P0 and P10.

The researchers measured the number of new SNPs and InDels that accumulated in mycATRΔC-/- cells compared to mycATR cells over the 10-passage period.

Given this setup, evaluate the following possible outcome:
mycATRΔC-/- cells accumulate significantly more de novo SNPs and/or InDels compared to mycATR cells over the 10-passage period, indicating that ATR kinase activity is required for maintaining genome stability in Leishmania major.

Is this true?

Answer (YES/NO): NO